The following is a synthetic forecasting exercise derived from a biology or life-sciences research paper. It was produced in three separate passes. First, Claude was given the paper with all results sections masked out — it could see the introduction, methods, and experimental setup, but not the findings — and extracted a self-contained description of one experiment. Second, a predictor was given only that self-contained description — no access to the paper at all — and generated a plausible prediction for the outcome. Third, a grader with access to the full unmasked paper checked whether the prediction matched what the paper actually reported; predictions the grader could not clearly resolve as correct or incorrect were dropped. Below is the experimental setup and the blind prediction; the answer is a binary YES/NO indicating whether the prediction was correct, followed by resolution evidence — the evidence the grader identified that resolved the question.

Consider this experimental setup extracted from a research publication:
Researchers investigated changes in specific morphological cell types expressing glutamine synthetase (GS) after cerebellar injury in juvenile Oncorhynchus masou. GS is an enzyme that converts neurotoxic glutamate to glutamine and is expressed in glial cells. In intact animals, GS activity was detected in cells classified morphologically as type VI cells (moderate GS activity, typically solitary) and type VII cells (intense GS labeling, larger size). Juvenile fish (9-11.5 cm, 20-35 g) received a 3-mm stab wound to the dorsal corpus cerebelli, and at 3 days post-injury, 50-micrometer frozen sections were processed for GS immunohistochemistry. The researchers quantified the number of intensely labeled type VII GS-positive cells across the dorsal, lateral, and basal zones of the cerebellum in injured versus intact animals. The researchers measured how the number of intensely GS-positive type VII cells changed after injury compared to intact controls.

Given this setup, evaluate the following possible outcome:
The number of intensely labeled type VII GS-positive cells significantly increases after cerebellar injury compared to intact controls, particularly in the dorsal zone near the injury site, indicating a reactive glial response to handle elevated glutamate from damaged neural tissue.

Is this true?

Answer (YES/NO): YES